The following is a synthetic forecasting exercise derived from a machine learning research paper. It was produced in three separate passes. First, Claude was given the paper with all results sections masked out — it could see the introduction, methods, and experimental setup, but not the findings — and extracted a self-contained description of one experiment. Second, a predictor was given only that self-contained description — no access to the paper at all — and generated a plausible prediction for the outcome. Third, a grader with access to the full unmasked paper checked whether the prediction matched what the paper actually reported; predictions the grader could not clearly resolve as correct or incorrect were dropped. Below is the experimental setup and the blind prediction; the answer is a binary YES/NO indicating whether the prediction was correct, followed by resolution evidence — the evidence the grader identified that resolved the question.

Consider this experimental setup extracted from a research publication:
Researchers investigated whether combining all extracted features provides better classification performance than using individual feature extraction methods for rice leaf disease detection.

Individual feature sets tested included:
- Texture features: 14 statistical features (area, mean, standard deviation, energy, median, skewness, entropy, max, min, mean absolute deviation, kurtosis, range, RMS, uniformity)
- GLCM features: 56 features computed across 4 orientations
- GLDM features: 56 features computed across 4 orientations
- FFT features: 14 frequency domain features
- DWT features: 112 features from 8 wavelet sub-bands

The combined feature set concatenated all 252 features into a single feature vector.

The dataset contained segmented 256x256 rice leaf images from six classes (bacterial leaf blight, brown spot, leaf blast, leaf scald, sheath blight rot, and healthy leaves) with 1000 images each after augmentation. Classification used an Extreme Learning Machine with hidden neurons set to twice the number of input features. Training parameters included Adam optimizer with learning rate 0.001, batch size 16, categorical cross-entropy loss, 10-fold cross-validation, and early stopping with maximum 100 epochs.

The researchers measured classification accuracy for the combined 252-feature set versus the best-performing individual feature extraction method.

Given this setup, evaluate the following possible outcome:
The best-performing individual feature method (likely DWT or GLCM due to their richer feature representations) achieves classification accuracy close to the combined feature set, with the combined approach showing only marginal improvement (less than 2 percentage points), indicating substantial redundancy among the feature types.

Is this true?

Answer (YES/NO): NO